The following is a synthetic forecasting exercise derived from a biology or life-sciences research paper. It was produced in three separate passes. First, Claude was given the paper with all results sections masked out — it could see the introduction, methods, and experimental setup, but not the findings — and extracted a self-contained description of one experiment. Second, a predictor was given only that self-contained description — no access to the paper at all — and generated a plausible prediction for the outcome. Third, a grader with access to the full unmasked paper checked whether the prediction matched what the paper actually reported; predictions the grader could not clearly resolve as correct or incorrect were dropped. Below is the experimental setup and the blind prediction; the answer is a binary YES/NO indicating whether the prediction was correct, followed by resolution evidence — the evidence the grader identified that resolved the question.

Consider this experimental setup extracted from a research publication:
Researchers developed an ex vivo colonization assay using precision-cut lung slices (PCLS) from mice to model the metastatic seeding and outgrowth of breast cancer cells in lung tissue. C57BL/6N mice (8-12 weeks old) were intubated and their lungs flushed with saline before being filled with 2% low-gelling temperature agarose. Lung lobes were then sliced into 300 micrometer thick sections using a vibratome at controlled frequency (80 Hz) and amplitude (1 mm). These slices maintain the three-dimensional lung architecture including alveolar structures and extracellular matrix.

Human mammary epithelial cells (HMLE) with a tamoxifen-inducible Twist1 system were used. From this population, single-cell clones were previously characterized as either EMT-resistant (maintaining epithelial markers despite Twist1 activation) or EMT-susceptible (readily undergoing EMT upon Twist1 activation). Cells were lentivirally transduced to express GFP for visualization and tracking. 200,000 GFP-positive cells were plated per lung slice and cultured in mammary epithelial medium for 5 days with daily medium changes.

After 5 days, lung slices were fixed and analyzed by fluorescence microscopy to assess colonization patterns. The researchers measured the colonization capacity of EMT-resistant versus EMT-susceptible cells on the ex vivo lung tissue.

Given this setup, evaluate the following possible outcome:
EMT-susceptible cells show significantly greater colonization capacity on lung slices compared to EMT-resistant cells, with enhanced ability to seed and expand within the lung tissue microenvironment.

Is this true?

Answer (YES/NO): NO